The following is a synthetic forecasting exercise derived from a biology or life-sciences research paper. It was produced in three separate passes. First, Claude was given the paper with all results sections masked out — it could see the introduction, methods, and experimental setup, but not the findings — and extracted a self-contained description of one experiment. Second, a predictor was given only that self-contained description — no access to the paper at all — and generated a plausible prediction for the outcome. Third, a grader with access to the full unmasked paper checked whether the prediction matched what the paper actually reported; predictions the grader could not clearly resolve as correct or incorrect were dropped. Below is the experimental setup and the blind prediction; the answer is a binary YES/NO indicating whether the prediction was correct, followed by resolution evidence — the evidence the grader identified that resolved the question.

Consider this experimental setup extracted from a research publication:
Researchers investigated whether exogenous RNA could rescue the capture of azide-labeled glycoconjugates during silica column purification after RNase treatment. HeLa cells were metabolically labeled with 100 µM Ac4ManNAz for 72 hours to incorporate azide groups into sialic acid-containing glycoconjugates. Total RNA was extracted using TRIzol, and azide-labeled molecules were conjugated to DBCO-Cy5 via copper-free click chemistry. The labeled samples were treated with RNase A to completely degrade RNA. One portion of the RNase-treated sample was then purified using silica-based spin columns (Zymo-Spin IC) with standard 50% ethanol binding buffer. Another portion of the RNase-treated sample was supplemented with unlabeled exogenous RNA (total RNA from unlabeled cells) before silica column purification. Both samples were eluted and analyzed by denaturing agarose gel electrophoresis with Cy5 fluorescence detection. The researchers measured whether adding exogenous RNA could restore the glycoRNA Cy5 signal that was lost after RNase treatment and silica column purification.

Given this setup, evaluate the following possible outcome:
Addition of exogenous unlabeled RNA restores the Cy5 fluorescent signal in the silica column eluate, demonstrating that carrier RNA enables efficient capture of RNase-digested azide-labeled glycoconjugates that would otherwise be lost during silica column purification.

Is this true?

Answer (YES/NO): YES